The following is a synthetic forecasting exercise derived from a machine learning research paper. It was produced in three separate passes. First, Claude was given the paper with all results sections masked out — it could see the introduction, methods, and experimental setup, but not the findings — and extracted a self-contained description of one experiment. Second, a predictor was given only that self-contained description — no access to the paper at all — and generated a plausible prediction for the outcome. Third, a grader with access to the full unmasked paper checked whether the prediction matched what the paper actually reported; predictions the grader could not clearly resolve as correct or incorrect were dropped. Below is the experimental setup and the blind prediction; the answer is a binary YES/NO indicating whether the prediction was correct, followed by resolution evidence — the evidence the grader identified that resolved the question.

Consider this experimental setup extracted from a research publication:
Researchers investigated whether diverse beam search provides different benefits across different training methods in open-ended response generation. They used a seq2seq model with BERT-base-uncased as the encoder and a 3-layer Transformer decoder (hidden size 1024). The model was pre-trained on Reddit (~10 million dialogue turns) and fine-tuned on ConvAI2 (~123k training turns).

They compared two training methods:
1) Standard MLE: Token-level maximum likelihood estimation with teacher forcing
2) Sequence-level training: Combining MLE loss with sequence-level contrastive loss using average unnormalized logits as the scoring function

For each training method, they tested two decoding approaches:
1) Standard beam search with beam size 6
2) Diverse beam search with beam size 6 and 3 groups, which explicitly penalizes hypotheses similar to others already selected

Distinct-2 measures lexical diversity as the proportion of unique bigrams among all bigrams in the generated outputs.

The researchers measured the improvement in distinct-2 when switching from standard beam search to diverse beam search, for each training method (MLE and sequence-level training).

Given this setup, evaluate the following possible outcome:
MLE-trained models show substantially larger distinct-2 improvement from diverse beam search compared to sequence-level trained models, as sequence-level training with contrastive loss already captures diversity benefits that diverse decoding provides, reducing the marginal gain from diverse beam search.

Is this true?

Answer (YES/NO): YES